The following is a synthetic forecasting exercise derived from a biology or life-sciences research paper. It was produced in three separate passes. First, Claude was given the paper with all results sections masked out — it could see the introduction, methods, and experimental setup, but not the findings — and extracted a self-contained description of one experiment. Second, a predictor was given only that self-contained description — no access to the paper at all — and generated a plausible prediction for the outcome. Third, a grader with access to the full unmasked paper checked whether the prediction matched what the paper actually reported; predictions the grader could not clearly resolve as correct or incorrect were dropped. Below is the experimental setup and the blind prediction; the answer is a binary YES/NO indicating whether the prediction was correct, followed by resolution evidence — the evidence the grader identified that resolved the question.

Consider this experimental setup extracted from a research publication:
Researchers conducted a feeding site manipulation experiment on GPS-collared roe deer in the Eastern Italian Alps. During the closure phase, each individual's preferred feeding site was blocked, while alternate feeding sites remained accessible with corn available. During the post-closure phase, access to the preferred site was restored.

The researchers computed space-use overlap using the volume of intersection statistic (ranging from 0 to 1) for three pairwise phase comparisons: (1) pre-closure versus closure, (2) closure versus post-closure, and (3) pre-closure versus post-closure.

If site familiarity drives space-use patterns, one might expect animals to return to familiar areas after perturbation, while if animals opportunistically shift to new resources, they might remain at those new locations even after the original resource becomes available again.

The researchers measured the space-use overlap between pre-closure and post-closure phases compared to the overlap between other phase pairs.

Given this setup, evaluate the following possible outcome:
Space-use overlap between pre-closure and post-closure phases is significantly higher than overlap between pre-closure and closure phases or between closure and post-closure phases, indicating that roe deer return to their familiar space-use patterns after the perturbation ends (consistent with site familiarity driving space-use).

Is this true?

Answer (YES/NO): YES